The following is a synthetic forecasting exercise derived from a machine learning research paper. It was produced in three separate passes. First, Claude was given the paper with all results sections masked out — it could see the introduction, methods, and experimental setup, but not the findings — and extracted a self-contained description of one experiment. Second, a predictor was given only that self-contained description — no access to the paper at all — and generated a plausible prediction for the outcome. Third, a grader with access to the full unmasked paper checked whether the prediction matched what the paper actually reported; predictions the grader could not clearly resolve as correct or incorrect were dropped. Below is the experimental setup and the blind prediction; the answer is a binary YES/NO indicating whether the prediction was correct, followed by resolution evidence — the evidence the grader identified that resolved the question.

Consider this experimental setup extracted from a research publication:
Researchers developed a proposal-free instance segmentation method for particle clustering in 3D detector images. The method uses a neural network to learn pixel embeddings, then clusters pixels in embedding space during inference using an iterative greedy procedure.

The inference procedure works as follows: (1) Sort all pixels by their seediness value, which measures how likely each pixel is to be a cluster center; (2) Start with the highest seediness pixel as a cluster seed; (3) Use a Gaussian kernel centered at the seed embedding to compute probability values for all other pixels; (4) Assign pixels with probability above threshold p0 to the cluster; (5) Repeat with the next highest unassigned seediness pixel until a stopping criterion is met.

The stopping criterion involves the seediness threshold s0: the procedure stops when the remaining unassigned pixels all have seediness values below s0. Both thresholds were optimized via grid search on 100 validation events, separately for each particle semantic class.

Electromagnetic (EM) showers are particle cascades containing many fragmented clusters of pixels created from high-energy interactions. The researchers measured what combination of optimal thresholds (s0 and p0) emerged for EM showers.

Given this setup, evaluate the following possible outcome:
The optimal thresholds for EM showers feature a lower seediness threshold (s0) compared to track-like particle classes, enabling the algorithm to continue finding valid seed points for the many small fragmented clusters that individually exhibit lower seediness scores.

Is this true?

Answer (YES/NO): YES